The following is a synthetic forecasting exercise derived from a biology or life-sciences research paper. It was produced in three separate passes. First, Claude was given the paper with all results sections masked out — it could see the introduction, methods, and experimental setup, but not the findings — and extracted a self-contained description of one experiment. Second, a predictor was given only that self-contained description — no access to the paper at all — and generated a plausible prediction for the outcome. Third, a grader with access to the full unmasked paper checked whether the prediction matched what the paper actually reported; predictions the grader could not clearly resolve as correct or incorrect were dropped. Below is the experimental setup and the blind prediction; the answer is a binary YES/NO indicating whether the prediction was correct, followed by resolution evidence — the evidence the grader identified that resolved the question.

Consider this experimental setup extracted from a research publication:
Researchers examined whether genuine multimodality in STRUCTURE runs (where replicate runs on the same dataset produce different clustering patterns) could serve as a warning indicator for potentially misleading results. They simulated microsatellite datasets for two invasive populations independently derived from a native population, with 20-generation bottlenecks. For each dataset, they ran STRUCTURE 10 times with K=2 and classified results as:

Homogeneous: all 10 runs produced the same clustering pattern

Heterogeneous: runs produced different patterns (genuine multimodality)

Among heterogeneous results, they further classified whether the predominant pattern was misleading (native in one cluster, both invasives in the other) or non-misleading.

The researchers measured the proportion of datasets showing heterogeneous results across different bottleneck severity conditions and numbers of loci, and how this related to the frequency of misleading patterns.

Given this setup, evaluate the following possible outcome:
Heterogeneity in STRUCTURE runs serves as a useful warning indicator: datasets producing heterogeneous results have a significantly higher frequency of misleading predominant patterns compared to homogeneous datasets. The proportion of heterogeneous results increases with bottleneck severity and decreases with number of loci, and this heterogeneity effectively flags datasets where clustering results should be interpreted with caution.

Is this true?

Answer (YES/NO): NO